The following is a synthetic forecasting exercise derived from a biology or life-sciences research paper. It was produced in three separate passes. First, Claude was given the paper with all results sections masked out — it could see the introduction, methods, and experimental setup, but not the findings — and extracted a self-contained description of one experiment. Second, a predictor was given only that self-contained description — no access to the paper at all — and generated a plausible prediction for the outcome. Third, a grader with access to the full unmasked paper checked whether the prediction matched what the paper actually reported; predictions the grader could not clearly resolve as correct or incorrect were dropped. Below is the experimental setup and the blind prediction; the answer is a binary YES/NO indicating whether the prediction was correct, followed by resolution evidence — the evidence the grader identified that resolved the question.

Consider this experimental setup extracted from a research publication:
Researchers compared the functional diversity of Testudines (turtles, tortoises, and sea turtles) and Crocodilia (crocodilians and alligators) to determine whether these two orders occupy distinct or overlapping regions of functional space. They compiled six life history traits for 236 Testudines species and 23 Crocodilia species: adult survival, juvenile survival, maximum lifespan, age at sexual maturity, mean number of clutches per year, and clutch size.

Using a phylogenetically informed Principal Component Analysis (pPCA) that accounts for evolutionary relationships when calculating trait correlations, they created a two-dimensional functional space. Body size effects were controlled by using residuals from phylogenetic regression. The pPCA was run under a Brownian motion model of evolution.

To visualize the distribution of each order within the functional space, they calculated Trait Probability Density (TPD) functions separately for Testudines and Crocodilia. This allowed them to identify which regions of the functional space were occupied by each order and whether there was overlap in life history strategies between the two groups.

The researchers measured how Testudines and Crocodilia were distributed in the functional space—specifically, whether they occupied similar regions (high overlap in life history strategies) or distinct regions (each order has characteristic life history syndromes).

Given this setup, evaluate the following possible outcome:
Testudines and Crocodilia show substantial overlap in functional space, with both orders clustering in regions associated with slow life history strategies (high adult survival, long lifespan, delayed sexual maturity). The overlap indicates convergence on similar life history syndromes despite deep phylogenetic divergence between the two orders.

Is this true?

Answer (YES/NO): NO